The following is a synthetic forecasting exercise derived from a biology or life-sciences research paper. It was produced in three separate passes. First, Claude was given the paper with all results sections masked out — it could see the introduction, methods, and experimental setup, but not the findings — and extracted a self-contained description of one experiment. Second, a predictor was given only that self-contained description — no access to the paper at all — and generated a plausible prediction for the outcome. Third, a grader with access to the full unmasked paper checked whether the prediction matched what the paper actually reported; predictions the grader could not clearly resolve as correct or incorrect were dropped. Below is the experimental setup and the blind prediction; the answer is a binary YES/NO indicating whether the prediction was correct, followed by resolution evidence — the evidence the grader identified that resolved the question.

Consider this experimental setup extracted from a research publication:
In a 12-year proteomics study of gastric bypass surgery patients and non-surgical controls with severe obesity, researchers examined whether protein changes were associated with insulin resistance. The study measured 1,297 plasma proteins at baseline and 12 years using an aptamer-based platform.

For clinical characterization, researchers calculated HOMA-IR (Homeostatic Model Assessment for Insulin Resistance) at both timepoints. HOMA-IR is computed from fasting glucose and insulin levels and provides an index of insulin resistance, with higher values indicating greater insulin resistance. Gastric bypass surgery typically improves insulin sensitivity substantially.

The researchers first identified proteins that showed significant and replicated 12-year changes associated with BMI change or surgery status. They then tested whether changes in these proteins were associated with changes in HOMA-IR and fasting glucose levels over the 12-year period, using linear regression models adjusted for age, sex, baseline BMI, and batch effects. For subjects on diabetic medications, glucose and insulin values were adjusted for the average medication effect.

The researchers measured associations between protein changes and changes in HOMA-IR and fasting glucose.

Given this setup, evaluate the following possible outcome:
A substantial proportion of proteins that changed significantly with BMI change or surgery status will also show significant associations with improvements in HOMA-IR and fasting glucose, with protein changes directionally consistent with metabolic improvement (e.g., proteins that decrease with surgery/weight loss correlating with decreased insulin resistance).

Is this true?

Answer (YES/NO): NO